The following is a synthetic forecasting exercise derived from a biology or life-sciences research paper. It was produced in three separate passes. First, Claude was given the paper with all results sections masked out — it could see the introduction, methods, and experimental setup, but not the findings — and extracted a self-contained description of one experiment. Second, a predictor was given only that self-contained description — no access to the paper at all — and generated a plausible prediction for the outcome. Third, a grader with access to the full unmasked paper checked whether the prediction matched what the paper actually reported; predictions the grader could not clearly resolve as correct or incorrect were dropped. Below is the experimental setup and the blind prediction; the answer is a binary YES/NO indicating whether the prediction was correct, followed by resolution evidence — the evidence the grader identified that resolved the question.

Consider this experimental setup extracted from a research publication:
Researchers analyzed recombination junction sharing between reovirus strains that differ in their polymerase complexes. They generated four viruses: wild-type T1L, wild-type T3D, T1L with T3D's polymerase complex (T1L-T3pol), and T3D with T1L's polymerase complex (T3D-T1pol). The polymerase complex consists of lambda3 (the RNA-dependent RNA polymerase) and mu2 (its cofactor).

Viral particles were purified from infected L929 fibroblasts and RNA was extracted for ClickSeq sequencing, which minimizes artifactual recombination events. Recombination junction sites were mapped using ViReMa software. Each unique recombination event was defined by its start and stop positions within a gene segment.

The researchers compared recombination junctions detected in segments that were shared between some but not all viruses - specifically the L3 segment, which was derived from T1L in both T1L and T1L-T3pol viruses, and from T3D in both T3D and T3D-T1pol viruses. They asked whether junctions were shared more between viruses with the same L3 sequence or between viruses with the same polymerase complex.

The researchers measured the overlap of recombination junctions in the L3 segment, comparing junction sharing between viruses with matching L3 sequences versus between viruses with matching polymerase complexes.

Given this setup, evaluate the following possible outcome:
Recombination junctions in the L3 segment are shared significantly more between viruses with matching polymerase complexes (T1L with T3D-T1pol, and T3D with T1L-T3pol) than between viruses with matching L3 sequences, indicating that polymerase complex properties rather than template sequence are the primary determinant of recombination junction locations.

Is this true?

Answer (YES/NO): NO